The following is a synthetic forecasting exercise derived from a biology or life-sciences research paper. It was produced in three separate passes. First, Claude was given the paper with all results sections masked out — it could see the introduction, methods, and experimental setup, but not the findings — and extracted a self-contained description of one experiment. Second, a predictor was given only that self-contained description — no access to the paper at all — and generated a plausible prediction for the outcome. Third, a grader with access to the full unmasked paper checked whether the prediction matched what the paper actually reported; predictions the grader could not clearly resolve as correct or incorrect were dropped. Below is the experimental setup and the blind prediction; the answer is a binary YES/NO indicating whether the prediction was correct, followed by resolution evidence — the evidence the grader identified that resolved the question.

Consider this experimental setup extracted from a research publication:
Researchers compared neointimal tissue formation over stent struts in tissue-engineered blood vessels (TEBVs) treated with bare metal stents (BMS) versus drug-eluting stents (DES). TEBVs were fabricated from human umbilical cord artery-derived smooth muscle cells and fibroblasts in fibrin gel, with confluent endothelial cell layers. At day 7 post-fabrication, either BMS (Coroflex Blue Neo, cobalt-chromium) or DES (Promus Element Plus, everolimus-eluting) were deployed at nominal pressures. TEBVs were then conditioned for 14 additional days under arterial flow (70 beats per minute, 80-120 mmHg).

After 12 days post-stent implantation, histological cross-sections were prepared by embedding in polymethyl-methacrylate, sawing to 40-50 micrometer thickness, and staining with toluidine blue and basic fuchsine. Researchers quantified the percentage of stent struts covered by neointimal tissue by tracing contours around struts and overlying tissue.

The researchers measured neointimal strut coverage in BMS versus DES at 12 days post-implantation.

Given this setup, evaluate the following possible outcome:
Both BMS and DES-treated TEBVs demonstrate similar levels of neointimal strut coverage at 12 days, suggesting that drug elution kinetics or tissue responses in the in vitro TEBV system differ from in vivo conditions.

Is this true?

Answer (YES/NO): NO